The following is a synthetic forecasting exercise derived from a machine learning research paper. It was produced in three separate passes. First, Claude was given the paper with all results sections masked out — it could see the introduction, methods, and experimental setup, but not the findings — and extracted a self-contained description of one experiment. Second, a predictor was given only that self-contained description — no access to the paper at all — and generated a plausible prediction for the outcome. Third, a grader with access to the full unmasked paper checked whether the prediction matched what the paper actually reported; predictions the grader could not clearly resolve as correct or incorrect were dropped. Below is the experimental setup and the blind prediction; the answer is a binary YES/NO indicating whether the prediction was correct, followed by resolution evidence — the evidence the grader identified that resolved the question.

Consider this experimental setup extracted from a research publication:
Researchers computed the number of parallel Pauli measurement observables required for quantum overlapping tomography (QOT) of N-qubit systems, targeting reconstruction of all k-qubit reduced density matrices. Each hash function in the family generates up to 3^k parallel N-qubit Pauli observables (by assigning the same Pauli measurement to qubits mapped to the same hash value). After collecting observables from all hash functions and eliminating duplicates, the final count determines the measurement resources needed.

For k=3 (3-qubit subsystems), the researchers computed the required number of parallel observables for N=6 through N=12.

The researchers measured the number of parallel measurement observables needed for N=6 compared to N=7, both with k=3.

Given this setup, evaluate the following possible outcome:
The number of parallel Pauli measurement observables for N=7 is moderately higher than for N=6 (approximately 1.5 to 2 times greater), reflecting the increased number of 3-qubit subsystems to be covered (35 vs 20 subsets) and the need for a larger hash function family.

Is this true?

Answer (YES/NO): NO